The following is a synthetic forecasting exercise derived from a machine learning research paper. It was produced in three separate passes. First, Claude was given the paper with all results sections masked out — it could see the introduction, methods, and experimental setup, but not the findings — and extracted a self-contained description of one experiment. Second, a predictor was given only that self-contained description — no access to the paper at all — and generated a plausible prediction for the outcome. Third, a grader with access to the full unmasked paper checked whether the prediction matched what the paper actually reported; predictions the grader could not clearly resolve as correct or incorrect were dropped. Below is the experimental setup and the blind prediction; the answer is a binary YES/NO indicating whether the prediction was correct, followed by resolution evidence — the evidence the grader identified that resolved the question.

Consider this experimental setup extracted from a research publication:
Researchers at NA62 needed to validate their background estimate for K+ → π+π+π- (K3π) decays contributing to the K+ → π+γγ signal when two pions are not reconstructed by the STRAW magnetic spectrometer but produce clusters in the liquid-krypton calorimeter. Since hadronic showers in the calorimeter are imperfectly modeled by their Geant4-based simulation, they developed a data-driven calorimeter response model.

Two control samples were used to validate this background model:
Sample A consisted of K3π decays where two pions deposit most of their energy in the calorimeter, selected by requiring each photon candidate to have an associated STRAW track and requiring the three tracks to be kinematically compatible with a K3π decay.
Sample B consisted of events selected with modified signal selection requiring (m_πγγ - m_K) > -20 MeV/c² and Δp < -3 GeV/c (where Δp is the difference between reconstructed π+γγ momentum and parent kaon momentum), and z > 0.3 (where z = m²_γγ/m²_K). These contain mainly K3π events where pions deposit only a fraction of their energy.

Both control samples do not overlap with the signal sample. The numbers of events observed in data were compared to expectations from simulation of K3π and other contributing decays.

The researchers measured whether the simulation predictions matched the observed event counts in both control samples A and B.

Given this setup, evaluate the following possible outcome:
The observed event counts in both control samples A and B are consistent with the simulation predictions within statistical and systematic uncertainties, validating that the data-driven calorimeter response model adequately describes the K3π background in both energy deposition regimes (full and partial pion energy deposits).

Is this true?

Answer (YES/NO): YES